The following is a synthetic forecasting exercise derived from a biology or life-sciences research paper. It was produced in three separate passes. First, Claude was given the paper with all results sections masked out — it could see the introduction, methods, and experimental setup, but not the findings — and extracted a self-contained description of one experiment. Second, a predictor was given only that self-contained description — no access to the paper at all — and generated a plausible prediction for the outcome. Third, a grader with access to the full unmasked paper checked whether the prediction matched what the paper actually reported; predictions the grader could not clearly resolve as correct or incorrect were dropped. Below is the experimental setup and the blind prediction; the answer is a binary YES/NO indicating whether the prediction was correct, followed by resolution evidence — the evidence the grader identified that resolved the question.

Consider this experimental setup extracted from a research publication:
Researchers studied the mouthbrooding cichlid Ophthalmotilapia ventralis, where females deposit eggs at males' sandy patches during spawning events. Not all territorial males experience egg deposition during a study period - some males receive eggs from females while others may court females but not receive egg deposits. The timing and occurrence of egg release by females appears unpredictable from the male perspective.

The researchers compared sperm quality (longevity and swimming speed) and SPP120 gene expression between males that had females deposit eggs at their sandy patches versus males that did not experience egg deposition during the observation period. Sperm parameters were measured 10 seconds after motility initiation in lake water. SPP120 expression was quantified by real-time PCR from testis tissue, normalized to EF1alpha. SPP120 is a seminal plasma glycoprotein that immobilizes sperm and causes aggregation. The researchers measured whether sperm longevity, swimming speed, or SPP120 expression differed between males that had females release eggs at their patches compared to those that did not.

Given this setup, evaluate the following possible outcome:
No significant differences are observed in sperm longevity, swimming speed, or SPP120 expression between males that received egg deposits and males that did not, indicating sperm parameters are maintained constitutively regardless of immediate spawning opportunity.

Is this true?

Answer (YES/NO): YES